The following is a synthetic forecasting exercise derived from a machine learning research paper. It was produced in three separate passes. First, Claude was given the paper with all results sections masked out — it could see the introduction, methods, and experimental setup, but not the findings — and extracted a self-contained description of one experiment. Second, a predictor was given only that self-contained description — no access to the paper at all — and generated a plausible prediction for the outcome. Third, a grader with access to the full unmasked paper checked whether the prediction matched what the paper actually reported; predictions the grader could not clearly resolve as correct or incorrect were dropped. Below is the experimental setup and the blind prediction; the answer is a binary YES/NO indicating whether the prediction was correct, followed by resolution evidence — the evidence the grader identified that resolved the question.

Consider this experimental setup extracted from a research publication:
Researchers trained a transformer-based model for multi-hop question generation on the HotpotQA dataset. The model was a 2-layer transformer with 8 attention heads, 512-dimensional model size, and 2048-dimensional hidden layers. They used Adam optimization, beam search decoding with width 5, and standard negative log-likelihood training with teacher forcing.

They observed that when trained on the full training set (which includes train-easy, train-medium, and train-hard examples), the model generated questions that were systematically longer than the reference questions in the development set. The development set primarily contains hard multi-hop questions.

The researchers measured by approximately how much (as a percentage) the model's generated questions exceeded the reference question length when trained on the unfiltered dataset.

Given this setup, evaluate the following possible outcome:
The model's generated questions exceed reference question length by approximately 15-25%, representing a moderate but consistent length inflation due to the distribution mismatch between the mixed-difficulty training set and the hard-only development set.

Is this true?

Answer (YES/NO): NO